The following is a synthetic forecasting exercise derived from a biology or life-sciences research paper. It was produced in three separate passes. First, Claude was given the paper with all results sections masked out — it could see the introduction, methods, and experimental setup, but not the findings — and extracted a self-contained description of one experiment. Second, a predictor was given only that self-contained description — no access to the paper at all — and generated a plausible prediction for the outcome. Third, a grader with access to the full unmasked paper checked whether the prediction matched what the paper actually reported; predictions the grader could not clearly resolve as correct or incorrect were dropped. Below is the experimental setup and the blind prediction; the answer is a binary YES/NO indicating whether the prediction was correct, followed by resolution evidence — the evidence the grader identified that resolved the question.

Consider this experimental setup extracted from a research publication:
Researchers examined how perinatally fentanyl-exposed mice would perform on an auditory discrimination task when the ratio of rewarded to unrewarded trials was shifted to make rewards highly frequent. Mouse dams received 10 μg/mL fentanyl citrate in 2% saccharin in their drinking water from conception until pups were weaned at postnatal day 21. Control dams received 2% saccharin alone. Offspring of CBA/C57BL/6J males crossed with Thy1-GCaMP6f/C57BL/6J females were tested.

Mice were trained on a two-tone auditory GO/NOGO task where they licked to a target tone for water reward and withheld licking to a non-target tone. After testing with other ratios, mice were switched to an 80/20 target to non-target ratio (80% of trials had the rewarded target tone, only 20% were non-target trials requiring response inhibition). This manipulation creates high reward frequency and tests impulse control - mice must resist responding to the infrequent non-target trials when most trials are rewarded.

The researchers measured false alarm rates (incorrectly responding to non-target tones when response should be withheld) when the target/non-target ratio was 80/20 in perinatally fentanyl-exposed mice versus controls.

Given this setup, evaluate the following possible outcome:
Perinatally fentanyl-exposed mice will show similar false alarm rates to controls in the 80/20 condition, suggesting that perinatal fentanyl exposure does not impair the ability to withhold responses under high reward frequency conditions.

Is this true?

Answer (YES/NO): YES